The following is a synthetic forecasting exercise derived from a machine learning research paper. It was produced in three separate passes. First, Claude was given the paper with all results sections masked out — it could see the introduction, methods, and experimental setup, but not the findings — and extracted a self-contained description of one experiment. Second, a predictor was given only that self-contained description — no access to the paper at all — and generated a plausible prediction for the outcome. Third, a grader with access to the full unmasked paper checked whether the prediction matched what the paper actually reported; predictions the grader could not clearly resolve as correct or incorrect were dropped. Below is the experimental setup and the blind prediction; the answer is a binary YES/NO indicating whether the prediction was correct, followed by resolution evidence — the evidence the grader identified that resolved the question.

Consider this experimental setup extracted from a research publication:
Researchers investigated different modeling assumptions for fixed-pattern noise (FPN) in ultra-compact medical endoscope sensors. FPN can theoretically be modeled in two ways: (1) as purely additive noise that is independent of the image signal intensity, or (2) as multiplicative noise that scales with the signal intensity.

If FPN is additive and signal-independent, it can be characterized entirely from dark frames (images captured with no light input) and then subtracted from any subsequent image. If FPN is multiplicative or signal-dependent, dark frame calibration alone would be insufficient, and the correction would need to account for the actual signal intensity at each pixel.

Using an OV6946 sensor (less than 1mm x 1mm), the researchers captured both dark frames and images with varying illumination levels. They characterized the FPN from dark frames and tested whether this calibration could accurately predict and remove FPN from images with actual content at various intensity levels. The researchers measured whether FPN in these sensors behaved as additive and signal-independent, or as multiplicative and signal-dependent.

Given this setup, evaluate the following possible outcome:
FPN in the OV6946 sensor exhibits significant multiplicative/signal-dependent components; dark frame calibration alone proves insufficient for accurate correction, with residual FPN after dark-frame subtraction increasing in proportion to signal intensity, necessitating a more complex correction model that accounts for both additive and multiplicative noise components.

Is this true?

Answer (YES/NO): NO